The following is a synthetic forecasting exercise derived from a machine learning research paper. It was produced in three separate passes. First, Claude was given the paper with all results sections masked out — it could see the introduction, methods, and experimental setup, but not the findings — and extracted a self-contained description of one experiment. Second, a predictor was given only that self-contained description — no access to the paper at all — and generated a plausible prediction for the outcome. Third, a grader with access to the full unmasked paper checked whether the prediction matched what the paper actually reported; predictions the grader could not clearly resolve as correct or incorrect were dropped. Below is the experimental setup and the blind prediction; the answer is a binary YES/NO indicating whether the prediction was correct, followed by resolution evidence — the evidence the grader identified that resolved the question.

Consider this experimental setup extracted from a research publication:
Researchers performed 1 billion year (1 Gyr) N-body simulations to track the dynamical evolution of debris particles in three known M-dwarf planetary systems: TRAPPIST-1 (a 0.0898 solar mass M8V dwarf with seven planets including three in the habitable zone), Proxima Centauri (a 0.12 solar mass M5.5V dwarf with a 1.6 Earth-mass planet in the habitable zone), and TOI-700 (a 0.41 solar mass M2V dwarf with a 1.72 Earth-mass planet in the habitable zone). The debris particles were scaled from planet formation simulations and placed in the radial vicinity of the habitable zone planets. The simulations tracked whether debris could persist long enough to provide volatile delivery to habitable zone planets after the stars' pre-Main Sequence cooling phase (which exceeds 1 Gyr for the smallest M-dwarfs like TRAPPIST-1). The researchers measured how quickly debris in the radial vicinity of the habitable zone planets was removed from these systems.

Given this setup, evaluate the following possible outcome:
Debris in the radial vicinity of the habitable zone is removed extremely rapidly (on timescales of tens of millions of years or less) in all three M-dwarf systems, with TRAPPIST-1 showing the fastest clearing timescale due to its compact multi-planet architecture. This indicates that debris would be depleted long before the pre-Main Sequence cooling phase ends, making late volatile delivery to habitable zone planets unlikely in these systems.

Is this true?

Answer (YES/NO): NO